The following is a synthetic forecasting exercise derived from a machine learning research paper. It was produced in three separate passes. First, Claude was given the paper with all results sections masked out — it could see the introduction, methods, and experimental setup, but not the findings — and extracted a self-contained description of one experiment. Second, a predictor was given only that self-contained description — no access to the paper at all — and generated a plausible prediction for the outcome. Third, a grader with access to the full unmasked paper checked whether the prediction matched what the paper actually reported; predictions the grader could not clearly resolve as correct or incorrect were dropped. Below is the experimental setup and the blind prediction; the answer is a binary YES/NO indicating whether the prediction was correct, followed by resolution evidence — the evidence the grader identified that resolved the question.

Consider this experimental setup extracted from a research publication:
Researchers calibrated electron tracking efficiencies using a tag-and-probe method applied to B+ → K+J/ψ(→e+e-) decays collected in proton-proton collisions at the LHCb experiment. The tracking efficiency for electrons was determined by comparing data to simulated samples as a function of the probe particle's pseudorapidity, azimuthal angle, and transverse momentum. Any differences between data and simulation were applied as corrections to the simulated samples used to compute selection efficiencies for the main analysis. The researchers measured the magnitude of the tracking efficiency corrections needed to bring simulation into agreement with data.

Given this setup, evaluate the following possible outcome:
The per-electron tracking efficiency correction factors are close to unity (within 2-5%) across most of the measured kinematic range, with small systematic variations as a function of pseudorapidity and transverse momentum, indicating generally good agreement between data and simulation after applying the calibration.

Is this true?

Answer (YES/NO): NO